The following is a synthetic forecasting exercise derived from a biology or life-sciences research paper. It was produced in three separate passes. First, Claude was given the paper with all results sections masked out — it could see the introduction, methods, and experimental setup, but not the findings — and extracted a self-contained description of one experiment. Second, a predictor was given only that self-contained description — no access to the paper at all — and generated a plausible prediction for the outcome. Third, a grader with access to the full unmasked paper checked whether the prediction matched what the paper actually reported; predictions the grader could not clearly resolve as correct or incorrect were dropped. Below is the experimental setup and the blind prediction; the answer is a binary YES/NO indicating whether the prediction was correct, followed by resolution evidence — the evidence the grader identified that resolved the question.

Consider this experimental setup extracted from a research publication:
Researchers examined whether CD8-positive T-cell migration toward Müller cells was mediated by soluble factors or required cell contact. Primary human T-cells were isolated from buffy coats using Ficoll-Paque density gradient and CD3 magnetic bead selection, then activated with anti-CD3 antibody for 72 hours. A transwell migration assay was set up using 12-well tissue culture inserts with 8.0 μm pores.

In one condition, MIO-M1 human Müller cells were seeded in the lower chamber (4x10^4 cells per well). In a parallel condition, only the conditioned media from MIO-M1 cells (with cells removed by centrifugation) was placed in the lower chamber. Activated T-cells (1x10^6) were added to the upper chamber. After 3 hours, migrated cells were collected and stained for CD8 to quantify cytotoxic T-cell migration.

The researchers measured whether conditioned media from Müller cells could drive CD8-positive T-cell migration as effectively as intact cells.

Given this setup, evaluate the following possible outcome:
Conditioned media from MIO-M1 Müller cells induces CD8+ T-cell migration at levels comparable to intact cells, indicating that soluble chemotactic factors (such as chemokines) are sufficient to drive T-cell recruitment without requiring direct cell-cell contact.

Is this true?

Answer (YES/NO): YES